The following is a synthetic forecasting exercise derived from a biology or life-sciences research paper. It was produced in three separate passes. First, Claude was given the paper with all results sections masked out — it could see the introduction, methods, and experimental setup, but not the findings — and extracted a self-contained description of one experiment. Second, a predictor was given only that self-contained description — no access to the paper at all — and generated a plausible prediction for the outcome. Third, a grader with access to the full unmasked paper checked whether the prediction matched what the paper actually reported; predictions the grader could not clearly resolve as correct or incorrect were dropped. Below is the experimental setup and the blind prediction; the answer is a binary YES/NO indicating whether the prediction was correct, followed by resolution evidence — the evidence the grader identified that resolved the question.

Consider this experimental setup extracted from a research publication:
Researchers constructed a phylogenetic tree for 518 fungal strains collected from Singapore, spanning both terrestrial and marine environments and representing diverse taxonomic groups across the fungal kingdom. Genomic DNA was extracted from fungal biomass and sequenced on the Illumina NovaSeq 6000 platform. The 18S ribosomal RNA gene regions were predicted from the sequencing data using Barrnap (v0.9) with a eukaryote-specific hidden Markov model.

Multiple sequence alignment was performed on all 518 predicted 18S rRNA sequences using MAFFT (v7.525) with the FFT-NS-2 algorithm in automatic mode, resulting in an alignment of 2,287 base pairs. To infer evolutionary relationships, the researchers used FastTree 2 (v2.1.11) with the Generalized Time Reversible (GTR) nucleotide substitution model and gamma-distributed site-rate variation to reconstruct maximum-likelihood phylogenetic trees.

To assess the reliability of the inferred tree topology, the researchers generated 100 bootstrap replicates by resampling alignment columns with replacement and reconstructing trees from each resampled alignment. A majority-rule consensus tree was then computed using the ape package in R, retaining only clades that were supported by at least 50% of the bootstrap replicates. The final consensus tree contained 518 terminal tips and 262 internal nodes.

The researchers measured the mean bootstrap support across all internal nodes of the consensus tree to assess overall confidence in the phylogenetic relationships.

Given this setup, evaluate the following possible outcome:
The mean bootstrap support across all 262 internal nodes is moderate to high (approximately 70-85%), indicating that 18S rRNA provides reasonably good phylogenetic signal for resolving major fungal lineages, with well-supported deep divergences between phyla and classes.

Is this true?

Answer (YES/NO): YES